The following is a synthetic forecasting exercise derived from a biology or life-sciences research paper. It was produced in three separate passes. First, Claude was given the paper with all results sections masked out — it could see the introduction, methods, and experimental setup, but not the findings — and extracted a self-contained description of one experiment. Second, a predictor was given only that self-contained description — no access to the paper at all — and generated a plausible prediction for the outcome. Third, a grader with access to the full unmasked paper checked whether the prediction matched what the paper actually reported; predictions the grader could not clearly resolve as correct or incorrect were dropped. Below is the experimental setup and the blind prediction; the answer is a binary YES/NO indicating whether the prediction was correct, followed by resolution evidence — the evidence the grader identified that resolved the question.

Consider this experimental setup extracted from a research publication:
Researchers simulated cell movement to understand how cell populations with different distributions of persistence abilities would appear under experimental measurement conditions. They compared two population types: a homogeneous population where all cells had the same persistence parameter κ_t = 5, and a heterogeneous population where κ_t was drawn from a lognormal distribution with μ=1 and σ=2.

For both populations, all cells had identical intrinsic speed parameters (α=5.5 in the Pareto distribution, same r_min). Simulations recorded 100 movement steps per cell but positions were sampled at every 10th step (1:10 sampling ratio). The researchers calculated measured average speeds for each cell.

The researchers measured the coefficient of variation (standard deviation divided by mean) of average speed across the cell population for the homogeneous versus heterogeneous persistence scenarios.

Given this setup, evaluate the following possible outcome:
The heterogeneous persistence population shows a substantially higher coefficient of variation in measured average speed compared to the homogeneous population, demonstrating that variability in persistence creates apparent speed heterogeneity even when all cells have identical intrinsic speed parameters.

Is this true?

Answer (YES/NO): YES